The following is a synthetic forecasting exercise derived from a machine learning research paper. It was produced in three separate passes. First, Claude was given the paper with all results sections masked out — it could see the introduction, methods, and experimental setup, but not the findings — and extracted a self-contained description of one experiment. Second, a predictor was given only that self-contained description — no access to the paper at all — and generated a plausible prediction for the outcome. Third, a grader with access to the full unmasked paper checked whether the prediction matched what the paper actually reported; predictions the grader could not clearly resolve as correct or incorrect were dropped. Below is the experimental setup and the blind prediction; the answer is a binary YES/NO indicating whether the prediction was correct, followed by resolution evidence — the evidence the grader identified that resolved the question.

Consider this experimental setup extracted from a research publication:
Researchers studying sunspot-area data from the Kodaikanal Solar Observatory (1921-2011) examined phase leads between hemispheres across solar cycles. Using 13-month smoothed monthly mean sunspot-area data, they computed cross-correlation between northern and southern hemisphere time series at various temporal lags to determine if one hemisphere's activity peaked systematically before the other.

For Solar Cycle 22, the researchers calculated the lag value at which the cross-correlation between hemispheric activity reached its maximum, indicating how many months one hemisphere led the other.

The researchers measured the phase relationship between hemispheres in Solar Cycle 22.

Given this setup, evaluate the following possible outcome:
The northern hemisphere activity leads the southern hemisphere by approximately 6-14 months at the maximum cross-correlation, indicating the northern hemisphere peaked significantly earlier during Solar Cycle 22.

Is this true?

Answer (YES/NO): NO